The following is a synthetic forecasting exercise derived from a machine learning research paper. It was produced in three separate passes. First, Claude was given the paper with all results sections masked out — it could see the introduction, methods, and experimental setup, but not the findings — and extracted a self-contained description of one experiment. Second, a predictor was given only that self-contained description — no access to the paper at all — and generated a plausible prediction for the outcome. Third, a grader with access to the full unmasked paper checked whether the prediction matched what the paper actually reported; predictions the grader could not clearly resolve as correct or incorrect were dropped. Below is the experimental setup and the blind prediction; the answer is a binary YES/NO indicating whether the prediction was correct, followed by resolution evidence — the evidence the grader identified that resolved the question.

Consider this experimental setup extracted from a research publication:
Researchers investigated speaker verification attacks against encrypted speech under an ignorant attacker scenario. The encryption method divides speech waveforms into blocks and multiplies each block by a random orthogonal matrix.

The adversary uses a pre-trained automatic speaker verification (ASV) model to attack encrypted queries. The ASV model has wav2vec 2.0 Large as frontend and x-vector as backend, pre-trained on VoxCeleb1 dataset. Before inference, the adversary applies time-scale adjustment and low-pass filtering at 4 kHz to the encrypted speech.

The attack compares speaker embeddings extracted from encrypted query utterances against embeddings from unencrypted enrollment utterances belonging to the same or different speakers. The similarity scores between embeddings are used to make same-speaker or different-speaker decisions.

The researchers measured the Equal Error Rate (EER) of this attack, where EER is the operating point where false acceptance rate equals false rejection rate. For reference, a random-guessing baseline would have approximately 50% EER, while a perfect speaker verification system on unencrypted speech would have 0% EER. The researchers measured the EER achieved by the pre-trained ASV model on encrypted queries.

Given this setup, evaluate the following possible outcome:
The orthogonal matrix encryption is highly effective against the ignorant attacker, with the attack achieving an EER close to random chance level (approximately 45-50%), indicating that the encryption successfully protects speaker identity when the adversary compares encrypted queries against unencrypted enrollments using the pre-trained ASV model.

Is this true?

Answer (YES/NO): NO